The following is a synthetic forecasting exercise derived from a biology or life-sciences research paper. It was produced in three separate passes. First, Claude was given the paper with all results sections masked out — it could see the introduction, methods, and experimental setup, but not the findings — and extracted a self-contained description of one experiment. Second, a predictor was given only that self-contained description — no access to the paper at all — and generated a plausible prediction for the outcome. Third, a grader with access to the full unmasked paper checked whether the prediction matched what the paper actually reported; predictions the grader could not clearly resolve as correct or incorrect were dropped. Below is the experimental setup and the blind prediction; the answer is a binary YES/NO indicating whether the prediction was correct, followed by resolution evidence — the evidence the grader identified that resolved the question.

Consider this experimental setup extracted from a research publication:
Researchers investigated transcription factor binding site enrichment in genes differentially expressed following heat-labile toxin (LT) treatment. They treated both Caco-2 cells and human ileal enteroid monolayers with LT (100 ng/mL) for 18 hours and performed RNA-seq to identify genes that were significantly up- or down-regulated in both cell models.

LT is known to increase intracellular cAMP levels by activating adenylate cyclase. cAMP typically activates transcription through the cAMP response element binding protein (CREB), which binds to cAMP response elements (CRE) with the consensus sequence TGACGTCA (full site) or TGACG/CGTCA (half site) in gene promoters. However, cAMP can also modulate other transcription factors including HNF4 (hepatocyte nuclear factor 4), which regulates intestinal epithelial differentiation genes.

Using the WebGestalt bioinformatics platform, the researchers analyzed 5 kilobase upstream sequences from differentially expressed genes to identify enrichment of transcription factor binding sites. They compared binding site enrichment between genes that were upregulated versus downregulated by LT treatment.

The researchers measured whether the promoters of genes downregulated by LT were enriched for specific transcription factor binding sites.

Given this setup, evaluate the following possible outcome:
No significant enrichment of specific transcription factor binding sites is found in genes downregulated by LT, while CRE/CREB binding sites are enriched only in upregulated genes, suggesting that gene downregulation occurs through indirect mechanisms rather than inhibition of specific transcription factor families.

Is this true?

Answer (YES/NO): NO